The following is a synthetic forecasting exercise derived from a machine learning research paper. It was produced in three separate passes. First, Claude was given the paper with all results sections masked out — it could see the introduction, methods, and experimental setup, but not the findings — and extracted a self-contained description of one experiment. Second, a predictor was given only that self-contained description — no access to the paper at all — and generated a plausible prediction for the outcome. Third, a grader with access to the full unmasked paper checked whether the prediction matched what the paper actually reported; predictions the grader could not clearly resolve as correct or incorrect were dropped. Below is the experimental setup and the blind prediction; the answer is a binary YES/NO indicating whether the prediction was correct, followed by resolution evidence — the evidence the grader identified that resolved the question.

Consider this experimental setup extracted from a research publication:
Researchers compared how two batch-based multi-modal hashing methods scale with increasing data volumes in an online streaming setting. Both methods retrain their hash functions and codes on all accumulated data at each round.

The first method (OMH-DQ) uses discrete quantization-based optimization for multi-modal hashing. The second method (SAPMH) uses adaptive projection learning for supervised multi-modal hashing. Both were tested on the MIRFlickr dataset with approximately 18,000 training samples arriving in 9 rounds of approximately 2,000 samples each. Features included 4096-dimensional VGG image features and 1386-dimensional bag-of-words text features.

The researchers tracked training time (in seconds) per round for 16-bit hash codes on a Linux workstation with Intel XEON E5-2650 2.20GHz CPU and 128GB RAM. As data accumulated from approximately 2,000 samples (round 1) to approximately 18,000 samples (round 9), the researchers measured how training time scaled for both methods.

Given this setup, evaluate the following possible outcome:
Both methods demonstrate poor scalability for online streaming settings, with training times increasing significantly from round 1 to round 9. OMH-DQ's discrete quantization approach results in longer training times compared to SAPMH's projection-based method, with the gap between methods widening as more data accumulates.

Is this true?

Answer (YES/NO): NO